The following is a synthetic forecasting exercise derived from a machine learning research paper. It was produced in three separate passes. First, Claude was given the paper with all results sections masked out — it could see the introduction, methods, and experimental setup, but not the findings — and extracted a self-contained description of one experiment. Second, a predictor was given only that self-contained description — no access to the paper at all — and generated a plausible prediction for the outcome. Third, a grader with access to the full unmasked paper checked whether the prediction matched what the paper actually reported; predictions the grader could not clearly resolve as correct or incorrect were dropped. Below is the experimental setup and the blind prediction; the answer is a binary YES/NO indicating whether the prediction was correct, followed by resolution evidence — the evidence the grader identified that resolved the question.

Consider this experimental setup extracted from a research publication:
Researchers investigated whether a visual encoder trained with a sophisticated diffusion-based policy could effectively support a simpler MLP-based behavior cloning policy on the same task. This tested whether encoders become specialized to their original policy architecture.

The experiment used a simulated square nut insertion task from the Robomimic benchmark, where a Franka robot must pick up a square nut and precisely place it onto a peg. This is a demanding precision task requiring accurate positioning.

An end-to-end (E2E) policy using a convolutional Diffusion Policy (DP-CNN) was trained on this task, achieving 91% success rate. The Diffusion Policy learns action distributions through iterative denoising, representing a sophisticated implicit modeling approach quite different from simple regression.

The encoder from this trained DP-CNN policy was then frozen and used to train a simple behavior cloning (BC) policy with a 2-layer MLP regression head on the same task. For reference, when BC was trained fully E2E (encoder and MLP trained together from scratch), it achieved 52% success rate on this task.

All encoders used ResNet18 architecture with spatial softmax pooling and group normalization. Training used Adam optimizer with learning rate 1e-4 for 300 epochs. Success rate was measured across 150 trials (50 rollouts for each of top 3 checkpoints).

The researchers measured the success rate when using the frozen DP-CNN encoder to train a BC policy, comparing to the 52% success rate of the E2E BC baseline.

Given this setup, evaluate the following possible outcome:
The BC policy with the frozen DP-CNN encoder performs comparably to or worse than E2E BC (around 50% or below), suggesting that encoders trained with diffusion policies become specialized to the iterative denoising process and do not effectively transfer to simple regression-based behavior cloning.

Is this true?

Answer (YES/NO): YES